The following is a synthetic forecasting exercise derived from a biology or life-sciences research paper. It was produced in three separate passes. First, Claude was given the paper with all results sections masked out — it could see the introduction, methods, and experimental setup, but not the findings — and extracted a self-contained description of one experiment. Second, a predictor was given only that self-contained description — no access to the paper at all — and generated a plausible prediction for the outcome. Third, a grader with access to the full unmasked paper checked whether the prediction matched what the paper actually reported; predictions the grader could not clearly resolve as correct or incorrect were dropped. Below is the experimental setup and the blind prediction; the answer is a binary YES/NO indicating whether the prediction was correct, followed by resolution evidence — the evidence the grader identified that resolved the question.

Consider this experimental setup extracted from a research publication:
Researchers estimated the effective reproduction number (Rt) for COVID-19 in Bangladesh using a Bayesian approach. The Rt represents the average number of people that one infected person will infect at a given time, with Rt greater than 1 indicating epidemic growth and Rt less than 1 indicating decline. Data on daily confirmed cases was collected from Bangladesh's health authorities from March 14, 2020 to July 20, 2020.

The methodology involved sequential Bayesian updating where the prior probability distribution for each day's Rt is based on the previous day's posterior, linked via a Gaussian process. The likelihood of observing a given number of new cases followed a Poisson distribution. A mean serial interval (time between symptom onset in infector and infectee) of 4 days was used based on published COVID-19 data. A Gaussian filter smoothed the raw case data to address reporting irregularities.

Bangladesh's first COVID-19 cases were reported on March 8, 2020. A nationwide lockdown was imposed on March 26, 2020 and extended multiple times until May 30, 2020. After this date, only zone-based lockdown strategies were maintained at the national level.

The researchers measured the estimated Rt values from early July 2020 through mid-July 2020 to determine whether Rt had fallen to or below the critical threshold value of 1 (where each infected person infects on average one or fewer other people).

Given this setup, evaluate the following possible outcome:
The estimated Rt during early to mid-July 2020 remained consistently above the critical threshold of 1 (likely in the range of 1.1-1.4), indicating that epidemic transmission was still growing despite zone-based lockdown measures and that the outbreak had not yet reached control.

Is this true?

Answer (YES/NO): NO